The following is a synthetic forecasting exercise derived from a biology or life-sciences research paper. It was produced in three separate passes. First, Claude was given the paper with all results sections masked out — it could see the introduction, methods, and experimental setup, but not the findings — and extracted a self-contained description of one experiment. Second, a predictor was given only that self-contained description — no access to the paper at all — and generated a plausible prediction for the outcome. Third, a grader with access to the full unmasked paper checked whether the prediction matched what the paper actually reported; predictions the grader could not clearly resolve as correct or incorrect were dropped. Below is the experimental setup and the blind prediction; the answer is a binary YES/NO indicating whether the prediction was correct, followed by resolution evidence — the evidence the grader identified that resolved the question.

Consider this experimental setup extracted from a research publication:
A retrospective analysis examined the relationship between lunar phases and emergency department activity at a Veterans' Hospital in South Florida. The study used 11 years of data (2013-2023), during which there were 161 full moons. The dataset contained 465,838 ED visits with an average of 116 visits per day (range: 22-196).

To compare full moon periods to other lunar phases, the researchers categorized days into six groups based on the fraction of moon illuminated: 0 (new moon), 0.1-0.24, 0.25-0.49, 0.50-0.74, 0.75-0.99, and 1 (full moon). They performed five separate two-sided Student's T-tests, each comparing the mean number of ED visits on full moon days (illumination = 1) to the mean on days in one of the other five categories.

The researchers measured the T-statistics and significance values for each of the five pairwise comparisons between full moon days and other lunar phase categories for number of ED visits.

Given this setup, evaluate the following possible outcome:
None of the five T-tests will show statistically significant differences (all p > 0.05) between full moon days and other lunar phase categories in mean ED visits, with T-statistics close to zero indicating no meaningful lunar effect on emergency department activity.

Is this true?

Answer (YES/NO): YES